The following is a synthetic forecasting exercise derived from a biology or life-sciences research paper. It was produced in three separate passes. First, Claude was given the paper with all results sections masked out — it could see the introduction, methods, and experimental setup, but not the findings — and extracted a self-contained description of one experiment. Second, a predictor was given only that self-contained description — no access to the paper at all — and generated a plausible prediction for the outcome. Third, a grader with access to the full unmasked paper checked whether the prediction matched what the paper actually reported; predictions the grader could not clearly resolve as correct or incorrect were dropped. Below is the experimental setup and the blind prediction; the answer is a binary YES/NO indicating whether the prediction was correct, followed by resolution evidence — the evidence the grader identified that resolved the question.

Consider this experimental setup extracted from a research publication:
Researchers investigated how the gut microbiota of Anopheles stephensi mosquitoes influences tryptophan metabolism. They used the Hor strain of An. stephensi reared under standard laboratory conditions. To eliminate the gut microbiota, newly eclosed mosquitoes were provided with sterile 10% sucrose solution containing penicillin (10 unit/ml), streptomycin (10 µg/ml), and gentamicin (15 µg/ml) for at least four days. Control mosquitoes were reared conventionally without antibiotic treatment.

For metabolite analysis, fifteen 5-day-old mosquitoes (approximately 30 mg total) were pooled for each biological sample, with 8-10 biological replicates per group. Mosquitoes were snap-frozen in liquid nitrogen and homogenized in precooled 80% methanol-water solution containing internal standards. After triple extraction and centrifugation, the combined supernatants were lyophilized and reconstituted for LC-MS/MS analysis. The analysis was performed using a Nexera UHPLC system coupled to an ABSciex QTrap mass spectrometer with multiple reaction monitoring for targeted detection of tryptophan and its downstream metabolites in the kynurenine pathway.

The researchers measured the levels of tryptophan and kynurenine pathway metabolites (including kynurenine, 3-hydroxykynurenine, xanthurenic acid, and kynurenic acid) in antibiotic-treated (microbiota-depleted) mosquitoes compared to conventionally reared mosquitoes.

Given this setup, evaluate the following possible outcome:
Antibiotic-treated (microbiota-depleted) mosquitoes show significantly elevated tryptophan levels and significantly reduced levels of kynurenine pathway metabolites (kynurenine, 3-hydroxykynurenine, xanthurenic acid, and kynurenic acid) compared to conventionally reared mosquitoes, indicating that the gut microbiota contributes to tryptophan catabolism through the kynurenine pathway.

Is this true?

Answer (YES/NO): NO